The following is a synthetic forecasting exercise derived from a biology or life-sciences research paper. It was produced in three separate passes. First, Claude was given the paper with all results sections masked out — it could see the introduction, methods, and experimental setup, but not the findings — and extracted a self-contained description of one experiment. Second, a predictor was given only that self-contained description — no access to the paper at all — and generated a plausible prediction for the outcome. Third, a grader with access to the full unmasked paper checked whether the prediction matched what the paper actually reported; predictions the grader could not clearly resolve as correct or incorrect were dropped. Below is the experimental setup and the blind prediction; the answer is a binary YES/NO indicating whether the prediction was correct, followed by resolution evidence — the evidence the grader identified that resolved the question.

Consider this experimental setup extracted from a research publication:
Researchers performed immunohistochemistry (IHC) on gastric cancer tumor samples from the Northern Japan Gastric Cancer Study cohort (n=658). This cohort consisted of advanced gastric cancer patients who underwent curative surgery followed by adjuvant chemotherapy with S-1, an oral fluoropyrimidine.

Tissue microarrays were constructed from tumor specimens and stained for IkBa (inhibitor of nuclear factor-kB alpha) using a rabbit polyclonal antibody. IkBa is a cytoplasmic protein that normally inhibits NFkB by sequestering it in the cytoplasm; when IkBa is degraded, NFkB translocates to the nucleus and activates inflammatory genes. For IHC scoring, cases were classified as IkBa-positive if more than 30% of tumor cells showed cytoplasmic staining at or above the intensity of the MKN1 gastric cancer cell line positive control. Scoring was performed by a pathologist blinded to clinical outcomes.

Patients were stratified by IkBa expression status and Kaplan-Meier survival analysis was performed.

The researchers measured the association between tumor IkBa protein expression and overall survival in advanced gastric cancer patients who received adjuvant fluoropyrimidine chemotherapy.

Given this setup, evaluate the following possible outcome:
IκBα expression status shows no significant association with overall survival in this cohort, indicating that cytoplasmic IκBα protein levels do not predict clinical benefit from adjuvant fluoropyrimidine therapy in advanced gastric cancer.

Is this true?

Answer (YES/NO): NO